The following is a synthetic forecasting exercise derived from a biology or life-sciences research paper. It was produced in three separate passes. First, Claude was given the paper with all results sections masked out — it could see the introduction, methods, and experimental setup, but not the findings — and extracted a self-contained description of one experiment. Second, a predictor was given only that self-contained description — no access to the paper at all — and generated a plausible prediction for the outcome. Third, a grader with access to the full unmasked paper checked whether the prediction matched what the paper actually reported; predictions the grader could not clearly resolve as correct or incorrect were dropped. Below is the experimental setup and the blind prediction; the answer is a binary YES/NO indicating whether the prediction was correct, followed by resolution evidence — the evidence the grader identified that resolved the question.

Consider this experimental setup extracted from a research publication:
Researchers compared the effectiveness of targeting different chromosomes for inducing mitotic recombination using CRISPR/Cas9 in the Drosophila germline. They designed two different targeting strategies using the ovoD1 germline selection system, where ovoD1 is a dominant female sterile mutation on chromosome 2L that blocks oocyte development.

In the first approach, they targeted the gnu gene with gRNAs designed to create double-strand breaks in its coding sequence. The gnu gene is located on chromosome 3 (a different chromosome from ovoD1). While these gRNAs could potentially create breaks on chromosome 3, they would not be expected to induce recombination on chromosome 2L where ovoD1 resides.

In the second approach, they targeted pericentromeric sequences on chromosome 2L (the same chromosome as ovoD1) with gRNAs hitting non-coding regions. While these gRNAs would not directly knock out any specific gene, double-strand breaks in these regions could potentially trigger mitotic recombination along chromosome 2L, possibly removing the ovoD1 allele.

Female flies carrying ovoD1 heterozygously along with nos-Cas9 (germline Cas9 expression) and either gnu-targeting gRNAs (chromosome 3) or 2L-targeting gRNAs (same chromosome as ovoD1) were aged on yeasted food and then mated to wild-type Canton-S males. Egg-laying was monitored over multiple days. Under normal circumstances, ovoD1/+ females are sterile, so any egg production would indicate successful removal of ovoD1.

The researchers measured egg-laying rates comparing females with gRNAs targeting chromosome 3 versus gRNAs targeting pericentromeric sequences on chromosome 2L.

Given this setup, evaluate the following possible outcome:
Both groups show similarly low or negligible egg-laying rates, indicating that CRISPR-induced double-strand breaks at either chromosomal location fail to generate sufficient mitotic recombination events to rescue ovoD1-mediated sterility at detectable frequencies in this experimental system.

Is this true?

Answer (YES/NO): NO